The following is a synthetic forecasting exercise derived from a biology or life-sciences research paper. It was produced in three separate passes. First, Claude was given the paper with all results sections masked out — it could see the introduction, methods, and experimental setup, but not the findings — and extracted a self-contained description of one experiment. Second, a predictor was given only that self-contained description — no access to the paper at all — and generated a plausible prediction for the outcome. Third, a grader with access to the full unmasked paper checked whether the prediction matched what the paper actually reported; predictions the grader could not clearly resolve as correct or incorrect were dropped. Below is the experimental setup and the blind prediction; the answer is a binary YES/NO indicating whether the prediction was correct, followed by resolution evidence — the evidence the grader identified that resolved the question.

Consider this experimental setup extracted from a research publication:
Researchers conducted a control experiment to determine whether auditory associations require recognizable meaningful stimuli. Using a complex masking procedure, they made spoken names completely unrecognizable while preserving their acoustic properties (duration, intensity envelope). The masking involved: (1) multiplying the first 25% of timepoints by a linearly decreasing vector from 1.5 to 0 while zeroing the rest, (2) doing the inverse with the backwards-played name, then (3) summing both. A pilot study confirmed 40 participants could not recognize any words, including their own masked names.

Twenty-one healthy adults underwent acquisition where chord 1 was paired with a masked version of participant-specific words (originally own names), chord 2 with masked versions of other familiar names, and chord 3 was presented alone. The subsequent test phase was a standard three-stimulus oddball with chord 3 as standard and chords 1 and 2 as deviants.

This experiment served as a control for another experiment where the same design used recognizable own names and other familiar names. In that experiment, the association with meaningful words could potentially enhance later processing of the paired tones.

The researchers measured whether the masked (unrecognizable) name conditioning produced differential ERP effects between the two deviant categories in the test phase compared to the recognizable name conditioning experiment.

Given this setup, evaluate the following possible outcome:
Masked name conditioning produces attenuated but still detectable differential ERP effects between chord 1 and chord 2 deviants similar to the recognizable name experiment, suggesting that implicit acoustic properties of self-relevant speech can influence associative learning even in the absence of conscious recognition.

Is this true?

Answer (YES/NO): NO